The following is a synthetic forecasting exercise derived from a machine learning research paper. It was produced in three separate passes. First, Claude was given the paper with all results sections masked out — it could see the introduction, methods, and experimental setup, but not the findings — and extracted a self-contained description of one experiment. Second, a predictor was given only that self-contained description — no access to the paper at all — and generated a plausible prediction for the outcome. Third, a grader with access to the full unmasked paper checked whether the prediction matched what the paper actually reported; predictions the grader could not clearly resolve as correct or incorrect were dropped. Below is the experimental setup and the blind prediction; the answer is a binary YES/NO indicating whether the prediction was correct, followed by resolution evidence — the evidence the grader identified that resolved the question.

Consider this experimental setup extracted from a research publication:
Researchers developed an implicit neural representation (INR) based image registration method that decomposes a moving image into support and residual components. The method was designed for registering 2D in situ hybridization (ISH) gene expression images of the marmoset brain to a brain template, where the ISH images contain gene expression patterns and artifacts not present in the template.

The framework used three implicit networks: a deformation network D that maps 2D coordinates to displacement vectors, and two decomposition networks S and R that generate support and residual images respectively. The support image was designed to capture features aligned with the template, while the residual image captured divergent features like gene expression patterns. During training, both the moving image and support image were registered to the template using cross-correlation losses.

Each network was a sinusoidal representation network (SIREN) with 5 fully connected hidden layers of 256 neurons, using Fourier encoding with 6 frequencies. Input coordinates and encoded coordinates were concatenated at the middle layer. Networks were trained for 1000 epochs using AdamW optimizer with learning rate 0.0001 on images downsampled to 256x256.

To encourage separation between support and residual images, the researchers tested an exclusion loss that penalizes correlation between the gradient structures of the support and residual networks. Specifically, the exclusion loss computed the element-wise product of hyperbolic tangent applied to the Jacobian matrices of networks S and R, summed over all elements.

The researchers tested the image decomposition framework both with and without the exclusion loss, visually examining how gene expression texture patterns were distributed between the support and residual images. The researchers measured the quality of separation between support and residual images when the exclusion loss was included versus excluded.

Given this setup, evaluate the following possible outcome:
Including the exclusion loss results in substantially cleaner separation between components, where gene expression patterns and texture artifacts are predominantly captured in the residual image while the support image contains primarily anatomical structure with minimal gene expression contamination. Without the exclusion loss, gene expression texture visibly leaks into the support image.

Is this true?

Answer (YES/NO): NO